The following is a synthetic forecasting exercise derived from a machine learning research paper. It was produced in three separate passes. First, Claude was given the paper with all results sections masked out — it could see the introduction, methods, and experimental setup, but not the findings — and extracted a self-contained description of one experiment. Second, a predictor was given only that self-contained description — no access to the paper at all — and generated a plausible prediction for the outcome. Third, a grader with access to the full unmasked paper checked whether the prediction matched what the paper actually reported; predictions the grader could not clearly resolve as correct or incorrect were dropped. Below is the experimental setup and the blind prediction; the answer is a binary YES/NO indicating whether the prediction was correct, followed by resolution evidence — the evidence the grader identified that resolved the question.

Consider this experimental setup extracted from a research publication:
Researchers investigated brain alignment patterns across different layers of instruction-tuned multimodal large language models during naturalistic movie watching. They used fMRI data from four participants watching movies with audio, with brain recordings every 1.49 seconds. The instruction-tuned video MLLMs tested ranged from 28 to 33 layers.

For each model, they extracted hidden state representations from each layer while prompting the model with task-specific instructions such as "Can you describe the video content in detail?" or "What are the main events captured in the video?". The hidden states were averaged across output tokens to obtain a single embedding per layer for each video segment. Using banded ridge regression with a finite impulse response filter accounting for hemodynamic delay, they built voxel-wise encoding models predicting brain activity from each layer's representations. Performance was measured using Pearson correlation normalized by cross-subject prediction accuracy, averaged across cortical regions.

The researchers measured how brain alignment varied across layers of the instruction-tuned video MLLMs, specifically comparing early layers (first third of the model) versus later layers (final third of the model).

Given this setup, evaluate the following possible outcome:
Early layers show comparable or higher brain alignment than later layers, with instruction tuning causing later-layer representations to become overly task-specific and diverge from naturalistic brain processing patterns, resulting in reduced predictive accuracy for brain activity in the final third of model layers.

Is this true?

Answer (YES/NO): NO